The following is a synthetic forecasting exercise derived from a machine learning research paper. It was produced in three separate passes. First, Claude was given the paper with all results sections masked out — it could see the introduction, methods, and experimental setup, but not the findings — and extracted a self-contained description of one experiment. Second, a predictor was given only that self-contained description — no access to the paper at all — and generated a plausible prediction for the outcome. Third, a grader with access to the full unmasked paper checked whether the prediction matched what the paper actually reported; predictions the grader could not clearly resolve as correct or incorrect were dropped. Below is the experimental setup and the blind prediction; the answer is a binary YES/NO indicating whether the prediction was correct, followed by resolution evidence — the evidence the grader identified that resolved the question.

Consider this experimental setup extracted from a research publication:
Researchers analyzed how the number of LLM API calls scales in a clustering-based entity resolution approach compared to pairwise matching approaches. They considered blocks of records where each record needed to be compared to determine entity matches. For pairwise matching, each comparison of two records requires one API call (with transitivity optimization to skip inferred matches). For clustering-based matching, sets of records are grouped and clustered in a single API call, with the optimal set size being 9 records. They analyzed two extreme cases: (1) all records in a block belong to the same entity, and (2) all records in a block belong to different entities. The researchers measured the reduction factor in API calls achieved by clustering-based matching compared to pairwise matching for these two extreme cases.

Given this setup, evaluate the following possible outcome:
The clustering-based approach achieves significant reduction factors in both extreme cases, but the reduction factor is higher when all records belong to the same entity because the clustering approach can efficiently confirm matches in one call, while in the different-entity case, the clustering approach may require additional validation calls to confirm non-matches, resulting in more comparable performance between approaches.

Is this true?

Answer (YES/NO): NO